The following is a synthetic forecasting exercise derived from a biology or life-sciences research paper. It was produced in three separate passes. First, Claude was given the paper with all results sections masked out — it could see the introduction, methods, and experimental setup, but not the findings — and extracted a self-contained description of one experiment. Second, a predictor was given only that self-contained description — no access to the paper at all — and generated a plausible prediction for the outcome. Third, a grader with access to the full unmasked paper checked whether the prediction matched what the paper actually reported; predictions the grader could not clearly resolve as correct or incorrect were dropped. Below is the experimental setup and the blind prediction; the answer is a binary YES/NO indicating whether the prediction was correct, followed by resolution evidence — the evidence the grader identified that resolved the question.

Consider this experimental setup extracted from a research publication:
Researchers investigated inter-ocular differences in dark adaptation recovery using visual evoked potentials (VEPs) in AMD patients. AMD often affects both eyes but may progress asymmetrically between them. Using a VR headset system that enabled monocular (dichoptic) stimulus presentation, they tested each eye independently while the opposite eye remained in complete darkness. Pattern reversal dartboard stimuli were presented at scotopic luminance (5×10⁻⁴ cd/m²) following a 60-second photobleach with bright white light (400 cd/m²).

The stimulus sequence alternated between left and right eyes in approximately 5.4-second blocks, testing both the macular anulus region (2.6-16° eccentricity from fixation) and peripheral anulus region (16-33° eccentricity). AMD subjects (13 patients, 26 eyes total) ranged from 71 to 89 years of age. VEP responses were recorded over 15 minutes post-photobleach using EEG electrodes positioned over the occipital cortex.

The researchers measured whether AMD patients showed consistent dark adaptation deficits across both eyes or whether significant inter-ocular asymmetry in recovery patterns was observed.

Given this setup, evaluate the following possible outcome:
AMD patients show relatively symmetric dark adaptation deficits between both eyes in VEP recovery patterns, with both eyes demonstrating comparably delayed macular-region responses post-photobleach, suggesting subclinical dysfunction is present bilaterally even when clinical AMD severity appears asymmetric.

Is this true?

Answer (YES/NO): NO